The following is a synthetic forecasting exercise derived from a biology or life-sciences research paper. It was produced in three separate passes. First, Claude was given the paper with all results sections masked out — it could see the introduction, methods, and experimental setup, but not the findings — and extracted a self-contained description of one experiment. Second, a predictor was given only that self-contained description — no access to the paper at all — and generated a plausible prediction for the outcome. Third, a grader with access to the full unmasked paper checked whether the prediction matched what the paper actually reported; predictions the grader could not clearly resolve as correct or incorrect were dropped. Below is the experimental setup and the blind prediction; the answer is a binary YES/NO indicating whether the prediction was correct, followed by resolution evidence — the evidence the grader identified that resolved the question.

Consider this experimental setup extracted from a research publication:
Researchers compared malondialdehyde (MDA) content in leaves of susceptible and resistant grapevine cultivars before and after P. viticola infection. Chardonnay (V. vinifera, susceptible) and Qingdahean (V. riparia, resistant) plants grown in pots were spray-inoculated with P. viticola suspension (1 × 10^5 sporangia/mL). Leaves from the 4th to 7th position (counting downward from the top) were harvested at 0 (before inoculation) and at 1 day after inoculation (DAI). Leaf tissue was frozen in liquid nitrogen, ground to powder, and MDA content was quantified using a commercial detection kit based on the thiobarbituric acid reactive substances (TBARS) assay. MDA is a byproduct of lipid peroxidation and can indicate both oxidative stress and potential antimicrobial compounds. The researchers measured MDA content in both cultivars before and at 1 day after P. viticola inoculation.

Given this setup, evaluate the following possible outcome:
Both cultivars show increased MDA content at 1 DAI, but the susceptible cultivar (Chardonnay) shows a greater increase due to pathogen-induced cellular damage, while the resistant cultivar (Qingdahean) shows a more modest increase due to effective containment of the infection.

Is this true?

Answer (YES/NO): NO